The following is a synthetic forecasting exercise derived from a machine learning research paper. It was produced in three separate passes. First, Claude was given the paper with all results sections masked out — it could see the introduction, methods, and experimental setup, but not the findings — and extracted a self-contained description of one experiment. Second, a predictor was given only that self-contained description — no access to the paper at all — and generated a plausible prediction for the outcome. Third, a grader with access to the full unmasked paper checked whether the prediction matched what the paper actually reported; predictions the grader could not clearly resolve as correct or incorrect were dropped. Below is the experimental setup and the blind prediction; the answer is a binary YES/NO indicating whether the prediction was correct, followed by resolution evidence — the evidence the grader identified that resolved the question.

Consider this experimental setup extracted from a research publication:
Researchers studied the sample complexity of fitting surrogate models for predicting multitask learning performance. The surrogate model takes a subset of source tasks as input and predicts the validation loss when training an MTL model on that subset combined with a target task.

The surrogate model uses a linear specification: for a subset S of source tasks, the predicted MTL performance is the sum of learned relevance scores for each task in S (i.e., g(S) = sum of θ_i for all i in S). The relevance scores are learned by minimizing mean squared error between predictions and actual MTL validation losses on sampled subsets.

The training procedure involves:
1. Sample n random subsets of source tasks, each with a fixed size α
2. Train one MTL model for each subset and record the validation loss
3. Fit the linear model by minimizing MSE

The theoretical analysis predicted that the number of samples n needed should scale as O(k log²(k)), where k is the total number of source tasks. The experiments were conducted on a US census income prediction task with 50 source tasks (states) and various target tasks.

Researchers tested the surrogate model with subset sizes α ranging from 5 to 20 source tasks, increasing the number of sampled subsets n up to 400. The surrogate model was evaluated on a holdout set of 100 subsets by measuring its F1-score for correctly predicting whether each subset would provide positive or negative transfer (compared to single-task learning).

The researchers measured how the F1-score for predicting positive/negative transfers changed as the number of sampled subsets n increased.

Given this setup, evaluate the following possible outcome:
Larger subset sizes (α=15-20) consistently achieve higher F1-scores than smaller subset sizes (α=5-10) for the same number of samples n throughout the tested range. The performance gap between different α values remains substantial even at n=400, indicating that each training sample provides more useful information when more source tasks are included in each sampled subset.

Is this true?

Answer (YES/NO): NO